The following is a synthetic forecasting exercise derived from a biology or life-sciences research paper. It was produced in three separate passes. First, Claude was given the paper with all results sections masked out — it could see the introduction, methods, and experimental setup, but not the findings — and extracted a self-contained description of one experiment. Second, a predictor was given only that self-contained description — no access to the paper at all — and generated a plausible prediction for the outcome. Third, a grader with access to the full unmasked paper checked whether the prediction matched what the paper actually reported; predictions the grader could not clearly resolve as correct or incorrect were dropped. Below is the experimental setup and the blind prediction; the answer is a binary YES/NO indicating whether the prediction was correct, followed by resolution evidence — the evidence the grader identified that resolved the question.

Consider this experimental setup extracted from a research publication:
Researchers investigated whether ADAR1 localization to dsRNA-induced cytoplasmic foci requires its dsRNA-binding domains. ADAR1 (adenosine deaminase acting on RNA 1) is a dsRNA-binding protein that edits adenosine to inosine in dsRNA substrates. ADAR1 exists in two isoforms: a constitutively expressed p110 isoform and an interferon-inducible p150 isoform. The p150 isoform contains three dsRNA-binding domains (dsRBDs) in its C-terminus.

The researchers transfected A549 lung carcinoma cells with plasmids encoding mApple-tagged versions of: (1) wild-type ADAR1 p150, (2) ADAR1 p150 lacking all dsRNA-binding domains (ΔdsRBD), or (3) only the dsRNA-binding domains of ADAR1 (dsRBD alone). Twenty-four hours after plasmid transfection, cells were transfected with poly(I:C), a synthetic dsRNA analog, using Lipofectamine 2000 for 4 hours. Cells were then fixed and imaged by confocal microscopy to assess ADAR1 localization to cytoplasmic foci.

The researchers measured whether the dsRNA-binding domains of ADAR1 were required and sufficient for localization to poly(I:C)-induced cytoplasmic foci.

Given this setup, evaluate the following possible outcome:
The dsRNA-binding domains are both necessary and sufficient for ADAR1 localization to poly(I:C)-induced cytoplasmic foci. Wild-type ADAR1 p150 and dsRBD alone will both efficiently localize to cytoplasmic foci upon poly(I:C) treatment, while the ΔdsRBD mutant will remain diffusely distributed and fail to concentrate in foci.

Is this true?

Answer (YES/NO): NO